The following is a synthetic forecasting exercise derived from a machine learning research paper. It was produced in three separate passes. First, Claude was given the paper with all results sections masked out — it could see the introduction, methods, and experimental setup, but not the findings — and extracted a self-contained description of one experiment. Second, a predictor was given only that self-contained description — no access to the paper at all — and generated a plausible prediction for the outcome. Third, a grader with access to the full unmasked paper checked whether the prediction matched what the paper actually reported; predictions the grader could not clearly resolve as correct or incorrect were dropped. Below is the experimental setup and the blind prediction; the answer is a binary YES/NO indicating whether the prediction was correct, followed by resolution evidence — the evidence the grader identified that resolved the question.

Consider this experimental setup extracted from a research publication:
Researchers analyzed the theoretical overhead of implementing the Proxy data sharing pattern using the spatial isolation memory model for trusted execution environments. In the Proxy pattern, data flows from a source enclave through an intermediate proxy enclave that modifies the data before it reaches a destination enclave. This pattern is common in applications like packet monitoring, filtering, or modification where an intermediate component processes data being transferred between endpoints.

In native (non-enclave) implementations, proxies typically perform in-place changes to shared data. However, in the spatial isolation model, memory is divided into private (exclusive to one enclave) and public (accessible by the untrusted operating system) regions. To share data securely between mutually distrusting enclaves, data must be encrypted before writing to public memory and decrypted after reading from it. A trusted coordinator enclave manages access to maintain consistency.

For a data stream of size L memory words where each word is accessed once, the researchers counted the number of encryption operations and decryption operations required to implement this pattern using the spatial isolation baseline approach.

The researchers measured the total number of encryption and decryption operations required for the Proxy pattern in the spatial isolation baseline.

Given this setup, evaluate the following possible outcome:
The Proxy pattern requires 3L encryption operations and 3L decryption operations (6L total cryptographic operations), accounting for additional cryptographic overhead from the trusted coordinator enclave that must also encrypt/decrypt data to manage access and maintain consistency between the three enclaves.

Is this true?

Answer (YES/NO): NO